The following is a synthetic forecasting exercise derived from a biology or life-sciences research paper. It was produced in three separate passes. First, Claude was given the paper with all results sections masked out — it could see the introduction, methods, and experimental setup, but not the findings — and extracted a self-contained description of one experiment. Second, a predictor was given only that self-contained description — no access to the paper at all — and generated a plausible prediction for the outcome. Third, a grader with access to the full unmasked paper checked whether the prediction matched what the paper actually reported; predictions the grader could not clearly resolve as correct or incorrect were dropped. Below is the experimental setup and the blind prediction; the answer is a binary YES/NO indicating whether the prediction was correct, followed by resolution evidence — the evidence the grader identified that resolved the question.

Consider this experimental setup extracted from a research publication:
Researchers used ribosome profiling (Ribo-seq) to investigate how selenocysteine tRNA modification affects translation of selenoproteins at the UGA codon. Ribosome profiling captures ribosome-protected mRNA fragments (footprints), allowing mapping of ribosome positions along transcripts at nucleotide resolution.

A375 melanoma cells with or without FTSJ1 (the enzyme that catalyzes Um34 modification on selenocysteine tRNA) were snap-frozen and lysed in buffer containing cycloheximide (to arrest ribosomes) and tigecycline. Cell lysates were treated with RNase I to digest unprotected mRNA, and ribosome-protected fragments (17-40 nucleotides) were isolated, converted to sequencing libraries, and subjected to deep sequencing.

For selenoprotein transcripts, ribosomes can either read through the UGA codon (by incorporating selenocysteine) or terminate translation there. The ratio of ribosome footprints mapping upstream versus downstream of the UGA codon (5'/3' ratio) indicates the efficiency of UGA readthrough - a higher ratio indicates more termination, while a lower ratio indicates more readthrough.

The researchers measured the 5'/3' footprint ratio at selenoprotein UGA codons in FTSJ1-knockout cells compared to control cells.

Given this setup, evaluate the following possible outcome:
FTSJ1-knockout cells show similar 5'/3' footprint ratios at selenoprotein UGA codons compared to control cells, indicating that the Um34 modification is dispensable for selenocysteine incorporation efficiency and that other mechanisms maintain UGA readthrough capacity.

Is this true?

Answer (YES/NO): NO